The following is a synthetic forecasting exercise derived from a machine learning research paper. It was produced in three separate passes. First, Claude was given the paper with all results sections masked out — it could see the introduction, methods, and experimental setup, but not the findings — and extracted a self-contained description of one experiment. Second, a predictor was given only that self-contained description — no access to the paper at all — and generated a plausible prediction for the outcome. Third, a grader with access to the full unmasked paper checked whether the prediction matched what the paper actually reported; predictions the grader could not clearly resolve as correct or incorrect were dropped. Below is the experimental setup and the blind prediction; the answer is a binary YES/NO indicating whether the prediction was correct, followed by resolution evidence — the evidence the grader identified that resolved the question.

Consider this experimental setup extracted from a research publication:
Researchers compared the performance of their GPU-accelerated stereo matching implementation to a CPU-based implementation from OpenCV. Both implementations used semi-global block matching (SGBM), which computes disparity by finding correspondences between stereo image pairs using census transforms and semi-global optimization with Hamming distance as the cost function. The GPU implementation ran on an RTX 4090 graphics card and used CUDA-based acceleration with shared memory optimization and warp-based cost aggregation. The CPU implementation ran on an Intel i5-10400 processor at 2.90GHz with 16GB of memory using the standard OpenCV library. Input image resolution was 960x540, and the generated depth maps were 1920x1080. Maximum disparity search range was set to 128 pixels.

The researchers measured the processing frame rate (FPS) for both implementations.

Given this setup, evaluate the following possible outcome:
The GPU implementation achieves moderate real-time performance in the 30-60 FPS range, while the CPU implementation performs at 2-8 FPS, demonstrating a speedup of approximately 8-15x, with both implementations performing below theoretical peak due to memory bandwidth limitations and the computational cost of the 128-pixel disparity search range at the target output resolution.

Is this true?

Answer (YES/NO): NO